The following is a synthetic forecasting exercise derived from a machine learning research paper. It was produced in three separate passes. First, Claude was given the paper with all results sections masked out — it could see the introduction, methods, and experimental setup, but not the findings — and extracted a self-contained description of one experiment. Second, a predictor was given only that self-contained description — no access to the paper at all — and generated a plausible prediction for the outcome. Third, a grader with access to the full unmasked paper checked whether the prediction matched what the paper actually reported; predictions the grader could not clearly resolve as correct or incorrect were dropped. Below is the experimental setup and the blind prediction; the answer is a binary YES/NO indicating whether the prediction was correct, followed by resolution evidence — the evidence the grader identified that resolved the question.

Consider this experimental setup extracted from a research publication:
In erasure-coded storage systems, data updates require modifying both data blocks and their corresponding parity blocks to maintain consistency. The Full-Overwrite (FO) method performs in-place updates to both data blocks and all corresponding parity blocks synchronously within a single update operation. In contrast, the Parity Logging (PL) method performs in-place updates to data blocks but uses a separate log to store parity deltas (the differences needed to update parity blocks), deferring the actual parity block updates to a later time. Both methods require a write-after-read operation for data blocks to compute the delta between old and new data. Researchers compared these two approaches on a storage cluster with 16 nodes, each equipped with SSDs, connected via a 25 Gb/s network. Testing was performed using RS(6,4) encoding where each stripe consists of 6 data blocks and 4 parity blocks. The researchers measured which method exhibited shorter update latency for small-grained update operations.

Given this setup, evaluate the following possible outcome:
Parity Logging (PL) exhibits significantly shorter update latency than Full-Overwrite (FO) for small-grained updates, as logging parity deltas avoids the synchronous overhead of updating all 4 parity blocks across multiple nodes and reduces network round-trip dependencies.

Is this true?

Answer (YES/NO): YES